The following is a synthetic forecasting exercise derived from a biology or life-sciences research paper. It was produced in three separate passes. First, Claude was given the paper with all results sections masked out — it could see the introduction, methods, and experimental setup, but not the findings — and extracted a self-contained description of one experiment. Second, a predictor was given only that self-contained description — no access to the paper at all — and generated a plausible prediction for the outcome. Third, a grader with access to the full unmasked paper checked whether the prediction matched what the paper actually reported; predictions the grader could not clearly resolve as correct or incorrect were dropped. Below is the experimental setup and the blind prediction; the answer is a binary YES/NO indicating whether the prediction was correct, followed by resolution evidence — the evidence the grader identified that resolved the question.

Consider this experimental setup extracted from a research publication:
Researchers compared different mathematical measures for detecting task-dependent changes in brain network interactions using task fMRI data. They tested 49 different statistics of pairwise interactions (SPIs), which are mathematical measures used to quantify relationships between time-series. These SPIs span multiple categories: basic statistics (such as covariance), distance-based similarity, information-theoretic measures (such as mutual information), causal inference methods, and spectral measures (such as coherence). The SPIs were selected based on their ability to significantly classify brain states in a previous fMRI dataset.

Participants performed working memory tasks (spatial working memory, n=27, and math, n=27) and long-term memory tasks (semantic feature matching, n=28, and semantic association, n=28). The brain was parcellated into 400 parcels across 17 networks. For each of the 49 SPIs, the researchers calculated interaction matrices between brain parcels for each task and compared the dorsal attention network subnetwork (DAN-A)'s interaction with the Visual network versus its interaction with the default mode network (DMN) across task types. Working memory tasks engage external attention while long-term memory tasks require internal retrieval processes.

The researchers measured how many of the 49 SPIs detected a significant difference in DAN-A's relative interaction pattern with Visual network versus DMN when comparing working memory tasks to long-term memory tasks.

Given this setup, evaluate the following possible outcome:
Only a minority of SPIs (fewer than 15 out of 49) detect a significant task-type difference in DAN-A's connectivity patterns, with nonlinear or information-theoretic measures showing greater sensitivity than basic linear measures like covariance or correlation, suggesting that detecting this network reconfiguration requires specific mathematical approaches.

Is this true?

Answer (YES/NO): YES